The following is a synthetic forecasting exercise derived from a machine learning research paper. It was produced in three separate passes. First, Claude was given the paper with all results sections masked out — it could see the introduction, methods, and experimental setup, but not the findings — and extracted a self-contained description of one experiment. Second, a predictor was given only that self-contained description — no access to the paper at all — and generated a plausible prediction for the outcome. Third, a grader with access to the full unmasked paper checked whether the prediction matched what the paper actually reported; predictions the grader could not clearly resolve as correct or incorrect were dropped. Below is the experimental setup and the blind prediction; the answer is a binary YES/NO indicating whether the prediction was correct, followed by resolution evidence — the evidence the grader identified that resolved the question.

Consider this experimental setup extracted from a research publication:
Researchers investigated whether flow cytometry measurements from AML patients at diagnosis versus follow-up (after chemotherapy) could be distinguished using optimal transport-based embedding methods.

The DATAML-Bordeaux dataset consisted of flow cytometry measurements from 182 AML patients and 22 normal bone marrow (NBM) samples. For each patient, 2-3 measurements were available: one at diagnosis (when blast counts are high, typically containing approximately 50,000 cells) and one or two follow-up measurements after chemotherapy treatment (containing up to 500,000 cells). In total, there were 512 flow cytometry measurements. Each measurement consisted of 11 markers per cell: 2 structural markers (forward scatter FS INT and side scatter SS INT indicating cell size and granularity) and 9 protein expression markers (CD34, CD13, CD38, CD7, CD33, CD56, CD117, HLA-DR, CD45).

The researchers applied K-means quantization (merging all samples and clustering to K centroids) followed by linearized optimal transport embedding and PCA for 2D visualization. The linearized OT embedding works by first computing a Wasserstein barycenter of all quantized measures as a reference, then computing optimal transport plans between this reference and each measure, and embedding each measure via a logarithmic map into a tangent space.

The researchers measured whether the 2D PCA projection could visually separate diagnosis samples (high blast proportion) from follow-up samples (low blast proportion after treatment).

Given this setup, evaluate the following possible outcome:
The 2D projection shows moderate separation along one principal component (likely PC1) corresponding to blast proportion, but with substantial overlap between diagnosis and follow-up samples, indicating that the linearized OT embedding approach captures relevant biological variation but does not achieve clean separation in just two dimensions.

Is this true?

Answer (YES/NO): NO